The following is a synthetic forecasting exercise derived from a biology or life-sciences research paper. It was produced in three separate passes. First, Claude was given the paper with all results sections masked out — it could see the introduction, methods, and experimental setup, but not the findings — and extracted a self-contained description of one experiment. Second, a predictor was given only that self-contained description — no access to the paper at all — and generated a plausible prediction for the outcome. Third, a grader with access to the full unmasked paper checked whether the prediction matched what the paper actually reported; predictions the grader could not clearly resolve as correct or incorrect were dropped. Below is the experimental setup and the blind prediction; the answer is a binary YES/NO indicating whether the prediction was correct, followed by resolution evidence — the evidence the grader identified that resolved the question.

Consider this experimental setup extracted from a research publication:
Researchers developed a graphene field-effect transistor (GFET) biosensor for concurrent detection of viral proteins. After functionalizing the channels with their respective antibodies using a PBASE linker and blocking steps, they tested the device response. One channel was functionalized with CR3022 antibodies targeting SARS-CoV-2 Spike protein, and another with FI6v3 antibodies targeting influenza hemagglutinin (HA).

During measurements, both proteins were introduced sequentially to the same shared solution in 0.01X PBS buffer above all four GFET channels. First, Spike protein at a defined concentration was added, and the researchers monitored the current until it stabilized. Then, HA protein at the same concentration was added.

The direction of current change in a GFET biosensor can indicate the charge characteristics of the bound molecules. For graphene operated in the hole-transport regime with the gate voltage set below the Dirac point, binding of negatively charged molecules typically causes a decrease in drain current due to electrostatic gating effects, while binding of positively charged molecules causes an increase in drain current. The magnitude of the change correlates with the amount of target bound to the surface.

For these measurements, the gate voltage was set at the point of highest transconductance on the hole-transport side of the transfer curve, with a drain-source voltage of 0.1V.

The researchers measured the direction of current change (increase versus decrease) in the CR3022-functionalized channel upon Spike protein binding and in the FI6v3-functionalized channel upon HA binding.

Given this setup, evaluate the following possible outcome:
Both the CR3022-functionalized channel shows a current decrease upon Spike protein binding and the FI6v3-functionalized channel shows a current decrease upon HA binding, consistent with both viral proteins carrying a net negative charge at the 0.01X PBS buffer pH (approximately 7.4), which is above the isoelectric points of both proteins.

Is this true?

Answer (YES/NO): YES